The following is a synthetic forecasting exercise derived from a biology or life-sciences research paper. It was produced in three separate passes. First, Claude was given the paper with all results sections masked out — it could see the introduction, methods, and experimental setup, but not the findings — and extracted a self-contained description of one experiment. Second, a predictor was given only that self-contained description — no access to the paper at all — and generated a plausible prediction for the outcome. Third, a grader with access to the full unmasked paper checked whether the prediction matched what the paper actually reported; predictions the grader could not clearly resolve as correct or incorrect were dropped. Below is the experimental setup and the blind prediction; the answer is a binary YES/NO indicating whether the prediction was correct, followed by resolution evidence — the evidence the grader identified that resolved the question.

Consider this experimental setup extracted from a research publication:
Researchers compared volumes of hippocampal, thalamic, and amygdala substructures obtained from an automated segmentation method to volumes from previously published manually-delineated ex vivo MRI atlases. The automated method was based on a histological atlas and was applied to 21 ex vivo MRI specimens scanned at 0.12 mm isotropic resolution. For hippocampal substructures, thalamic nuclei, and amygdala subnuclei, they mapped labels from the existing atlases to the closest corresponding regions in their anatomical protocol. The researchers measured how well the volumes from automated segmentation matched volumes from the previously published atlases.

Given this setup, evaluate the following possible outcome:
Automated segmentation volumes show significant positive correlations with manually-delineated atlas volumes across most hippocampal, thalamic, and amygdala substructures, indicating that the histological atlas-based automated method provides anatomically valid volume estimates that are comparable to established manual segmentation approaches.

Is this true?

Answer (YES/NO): NO